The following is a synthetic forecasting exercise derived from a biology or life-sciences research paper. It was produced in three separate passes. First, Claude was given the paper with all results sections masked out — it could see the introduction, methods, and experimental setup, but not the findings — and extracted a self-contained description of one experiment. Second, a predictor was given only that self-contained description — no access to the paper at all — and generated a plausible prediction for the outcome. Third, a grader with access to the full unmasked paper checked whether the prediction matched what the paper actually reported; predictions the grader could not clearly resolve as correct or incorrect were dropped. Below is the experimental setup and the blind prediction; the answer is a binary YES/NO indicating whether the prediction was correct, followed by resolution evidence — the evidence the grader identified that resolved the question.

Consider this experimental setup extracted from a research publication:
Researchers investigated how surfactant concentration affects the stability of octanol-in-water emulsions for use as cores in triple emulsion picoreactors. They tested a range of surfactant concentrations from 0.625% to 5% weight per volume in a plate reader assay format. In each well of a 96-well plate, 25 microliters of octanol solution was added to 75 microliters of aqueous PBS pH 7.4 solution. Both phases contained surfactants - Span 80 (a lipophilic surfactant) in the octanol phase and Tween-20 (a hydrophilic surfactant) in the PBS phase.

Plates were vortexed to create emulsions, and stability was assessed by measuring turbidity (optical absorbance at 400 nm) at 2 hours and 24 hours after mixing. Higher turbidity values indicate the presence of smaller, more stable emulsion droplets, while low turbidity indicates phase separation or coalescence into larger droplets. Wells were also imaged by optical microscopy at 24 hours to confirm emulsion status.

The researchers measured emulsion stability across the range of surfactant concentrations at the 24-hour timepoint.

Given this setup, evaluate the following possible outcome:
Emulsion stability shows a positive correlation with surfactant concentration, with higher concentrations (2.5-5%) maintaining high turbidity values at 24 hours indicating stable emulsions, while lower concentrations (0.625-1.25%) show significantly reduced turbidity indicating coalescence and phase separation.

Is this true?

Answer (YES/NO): NO